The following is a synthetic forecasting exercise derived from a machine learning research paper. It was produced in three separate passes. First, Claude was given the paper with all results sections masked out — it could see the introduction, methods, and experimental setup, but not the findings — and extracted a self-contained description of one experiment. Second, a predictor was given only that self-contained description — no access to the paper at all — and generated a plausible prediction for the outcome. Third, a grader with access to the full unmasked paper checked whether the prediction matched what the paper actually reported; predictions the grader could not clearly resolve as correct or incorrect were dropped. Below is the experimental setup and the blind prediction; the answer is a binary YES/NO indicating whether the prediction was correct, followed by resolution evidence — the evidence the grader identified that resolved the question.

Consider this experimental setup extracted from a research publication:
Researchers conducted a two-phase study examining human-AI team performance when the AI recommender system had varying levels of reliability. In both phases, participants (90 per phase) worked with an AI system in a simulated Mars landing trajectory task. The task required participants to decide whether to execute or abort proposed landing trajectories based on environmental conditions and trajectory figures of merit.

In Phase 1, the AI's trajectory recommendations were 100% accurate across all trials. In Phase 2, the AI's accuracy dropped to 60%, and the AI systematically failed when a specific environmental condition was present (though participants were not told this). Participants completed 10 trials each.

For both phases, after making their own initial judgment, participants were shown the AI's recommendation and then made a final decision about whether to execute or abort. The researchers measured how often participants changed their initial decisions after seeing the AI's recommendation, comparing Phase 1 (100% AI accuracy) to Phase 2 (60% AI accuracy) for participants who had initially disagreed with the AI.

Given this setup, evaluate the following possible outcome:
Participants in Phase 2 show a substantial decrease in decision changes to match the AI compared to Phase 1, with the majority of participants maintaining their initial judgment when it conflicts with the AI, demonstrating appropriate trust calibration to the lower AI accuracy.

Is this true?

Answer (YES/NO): NO